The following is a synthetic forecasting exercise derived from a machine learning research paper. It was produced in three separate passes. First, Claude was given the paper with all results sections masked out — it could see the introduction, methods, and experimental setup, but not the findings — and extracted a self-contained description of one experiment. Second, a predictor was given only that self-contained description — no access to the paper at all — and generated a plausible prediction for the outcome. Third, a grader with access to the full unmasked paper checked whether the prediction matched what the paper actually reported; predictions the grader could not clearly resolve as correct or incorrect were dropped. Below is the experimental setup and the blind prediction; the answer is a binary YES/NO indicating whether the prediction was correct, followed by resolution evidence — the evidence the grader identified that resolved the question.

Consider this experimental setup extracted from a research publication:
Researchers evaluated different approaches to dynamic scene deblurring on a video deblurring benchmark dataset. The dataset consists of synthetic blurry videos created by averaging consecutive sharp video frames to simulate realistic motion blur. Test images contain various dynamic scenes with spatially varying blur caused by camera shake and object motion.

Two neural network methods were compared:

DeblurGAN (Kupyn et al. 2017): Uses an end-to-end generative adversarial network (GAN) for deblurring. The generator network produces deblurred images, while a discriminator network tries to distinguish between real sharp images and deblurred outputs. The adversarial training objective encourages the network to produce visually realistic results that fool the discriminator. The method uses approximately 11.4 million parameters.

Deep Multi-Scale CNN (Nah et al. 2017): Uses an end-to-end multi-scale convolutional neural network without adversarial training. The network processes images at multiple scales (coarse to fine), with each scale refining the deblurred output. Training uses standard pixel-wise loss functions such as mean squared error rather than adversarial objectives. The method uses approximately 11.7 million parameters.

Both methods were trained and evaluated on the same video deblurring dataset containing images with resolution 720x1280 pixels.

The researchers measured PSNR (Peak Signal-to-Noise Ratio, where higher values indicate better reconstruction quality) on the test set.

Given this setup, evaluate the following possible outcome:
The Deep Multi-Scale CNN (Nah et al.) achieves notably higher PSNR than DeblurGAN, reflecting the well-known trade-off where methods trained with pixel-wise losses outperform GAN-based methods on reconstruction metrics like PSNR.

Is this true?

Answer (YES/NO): YES